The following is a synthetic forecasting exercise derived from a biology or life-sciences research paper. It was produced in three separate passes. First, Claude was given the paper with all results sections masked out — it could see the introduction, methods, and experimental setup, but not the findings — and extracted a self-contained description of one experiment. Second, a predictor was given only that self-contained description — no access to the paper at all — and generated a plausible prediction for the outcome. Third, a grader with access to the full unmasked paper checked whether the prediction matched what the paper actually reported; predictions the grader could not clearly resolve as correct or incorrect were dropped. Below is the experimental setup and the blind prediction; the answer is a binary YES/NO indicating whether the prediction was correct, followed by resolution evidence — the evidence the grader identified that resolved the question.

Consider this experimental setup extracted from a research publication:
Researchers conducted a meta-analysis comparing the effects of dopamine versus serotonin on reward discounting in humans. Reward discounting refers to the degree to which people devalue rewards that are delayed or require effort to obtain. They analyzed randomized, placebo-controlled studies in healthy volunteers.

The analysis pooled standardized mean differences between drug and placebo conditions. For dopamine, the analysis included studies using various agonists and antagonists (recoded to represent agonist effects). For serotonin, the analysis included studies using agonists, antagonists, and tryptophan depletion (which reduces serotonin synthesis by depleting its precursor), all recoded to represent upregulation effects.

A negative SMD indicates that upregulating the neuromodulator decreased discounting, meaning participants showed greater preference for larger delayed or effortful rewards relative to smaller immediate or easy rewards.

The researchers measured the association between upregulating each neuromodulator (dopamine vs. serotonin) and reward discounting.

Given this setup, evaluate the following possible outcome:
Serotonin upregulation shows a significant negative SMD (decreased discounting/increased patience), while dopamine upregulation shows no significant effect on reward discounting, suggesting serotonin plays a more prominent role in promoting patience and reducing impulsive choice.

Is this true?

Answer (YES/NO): NO